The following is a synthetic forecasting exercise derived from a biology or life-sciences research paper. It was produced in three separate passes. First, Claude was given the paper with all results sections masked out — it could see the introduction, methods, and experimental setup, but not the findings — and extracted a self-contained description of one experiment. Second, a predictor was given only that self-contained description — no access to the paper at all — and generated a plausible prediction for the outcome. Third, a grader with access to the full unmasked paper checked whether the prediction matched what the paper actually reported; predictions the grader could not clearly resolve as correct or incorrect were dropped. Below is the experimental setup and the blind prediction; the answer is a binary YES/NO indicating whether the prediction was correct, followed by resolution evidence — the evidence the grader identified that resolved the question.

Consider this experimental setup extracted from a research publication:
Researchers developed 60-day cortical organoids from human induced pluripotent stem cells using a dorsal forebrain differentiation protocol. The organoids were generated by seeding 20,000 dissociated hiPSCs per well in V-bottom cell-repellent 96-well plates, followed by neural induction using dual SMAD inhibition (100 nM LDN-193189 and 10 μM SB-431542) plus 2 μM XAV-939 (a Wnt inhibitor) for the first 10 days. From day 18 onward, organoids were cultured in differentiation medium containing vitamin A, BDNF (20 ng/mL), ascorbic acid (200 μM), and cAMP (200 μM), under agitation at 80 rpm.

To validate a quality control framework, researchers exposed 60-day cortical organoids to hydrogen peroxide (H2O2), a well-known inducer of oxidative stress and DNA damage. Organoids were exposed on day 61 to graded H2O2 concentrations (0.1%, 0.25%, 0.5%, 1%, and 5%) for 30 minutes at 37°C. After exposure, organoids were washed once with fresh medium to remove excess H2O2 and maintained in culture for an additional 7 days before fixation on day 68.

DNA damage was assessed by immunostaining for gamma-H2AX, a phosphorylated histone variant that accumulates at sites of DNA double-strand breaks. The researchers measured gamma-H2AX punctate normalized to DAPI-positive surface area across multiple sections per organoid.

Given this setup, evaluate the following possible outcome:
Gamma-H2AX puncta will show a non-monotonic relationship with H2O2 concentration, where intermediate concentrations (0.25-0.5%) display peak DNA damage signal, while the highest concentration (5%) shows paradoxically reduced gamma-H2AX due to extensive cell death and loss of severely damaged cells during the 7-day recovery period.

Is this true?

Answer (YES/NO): NO